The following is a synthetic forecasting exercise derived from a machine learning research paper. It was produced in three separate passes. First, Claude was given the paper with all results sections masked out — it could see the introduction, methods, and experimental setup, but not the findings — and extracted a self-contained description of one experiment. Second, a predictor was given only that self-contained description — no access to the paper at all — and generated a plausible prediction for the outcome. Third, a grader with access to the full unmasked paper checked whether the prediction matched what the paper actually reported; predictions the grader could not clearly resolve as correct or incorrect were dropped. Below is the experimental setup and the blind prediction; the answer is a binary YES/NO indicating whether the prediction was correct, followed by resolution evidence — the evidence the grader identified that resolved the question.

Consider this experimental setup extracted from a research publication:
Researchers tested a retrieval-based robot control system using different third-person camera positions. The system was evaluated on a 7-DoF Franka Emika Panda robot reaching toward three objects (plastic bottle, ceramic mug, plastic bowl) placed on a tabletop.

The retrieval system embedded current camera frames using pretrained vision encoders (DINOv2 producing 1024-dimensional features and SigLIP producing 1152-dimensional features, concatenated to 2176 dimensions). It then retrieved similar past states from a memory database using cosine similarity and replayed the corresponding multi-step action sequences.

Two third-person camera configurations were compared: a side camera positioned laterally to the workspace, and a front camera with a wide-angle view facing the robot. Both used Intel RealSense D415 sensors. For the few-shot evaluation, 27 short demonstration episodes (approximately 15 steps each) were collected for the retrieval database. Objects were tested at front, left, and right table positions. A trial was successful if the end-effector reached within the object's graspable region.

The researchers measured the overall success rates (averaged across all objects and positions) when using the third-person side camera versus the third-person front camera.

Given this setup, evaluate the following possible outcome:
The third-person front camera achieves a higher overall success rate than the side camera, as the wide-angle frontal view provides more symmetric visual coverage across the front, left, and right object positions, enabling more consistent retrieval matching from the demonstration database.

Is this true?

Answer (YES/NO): YES